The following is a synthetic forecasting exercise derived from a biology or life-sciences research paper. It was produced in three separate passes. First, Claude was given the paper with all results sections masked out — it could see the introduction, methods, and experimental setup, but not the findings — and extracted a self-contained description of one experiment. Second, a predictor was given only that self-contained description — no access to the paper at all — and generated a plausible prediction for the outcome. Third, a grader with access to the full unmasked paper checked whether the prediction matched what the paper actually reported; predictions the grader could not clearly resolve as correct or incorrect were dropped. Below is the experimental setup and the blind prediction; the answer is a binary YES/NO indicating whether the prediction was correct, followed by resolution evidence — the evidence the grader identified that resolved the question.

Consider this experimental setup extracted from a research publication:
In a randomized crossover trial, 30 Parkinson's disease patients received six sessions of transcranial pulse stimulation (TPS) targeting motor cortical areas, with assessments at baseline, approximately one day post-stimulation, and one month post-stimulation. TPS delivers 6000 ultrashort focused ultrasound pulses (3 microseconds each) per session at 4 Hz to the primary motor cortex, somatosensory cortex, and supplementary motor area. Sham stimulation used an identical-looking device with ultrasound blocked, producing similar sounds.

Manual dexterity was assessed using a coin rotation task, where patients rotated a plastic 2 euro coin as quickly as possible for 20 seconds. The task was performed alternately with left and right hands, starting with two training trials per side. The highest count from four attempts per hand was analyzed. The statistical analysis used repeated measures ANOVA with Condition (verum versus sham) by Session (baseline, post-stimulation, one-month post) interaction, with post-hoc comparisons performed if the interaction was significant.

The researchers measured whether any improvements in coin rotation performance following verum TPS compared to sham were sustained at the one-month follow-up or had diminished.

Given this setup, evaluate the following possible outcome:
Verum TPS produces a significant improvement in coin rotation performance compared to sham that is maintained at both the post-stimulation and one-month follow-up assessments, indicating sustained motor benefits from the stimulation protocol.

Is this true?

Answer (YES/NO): YES